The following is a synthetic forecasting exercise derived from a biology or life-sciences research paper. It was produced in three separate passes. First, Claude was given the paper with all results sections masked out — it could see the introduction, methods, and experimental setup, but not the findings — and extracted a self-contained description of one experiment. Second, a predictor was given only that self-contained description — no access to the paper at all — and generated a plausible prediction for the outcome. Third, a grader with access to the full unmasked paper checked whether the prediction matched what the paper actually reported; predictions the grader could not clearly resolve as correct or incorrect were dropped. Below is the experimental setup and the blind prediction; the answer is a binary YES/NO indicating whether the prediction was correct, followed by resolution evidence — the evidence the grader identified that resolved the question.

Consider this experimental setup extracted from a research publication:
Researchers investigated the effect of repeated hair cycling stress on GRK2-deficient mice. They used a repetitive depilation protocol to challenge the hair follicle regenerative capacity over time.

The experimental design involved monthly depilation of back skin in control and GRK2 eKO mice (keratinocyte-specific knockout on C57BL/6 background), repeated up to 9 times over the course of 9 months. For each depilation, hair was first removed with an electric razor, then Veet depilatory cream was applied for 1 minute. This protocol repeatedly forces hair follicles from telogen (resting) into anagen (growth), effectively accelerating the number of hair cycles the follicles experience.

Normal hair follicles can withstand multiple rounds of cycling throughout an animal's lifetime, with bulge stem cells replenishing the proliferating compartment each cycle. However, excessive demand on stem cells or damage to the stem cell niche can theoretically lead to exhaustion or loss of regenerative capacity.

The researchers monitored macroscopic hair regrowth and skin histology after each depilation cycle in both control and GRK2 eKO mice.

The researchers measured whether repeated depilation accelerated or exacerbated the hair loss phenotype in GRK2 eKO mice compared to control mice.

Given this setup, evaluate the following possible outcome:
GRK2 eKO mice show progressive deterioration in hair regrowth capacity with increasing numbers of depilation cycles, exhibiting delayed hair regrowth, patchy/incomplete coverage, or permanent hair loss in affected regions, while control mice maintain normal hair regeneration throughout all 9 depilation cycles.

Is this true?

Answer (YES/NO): YES